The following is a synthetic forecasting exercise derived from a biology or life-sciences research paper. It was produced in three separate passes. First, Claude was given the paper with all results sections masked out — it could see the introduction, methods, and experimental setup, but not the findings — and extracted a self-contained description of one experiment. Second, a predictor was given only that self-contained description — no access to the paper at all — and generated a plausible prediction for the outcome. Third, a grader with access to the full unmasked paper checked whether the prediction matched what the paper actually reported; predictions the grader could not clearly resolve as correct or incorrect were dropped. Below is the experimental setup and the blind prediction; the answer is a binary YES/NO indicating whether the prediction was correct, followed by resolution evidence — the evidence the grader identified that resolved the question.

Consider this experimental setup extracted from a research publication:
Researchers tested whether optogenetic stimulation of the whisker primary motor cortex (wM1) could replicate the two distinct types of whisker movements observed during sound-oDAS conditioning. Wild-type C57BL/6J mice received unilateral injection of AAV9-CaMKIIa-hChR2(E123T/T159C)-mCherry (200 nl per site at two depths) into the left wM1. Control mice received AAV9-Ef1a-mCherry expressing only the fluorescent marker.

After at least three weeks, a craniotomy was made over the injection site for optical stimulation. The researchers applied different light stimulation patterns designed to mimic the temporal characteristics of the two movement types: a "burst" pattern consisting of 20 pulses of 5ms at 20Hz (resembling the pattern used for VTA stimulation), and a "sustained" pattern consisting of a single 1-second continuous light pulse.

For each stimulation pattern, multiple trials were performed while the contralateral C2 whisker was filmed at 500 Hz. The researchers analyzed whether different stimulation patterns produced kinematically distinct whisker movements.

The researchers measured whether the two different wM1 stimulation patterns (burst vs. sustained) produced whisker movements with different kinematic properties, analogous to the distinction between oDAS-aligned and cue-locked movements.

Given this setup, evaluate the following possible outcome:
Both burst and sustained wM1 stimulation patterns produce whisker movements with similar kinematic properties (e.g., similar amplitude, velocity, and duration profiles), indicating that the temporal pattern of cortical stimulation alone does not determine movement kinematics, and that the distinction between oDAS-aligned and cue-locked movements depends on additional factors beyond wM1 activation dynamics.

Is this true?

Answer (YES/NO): NO